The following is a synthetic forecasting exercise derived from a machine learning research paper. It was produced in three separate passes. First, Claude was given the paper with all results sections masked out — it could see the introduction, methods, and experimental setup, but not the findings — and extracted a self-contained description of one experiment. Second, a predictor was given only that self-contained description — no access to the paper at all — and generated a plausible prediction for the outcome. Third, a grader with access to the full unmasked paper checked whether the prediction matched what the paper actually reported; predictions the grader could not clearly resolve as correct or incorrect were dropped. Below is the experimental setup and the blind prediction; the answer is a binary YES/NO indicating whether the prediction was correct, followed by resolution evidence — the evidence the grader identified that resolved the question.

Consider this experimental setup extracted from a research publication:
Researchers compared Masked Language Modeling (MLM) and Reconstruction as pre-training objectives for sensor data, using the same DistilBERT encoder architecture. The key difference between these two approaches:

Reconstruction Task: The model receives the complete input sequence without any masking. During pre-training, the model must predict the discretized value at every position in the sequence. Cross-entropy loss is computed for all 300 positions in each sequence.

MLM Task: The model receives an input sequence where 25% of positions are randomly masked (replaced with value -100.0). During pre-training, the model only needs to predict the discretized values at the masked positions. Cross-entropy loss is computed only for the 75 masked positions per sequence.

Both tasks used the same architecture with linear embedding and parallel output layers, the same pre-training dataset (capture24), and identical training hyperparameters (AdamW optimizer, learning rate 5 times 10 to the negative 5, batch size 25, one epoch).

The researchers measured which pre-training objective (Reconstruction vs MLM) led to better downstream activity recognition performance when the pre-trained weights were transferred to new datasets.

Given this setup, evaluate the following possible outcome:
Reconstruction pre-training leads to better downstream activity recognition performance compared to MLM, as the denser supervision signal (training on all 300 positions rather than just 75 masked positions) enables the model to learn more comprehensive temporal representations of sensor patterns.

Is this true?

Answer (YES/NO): NO